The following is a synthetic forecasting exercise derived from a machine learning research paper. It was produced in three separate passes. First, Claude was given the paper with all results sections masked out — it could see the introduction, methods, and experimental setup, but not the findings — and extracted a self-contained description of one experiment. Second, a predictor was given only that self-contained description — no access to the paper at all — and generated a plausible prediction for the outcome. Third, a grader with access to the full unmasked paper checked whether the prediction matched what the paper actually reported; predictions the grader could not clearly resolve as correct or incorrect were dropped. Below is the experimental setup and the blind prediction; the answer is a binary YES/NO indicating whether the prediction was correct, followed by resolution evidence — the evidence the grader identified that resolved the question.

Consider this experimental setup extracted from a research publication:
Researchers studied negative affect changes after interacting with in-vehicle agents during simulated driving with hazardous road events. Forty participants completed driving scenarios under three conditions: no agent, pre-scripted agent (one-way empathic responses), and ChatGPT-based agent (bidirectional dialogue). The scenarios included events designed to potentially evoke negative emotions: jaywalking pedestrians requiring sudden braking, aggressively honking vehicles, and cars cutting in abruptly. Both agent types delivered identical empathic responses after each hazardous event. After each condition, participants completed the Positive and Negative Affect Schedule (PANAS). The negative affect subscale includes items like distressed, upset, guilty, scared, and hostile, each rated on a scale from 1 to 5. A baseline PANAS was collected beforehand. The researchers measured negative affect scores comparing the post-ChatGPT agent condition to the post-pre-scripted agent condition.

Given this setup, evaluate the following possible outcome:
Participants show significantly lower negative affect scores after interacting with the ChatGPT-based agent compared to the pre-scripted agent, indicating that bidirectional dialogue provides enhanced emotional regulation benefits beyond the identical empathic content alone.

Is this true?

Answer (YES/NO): NO